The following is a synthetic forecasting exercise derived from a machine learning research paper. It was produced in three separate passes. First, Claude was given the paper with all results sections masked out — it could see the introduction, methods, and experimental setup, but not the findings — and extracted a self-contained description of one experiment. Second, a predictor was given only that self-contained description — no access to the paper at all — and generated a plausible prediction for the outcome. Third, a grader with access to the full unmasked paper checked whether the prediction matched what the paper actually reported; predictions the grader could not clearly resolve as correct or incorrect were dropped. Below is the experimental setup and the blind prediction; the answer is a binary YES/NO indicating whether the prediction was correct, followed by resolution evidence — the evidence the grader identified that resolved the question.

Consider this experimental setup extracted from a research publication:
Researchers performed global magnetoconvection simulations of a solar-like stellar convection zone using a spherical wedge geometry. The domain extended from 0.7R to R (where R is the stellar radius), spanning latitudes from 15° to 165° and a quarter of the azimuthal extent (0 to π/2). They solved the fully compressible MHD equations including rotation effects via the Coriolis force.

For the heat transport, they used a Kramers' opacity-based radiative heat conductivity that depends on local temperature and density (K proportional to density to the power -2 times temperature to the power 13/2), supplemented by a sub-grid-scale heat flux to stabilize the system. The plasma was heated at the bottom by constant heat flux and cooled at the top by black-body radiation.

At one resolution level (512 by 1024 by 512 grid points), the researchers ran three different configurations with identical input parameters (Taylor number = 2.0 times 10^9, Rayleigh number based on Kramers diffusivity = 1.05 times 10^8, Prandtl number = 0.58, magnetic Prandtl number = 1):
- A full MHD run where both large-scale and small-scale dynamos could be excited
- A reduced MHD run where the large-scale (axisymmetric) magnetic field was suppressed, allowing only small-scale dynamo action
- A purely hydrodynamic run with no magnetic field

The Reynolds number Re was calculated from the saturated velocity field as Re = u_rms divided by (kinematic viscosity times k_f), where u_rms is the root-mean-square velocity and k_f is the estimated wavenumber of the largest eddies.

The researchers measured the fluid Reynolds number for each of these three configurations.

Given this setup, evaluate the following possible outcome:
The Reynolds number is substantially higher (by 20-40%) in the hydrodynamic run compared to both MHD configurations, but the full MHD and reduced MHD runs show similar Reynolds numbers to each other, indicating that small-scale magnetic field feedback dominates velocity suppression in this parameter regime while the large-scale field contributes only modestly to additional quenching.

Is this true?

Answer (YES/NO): NO